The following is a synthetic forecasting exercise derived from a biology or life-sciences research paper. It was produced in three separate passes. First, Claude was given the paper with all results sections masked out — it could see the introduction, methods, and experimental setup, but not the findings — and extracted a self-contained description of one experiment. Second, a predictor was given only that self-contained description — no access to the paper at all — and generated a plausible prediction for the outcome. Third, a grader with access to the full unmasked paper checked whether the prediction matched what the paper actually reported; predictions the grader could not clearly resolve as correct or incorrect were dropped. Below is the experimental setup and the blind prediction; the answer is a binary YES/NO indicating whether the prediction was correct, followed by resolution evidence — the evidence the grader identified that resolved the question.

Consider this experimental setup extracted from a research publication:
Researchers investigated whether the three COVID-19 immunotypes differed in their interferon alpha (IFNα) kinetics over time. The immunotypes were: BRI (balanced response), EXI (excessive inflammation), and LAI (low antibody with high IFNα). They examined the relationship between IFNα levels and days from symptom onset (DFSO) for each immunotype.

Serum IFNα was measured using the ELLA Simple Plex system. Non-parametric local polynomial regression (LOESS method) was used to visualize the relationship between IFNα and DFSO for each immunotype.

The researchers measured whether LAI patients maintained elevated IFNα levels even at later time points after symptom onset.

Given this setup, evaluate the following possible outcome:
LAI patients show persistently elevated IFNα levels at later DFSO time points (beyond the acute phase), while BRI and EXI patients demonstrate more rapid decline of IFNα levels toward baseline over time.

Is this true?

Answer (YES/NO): NO